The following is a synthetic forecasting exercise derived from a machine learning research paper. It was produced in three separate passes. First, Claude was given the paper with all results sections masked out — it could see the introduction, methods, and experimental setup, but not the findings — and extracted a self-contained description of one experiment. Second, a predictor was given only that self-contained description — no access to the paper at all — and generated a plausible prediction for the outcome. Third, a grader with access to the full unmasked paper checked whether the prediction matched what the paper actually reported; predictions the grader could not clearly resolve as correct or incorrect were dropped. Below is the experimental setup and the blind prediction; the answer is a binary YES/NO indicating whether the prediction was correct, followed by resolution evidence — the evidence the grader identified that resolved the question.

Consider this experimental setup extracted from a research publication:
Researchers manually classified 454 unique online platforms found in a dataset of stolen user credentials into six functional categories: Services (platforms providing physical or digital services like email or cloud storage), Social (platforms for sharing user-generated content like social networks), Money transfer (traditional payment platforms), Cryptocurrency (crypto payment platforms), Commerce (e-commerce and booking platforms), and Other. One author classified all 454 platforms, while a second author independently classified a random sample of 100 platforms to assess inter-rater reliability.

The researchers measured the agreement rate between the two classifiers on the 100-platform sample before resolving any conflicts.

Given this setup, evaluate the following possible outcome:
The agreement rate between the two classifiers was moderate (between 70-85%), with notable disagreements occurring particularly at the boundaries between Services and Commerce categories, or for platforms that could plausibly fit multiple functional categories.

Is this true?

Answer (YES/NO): NO